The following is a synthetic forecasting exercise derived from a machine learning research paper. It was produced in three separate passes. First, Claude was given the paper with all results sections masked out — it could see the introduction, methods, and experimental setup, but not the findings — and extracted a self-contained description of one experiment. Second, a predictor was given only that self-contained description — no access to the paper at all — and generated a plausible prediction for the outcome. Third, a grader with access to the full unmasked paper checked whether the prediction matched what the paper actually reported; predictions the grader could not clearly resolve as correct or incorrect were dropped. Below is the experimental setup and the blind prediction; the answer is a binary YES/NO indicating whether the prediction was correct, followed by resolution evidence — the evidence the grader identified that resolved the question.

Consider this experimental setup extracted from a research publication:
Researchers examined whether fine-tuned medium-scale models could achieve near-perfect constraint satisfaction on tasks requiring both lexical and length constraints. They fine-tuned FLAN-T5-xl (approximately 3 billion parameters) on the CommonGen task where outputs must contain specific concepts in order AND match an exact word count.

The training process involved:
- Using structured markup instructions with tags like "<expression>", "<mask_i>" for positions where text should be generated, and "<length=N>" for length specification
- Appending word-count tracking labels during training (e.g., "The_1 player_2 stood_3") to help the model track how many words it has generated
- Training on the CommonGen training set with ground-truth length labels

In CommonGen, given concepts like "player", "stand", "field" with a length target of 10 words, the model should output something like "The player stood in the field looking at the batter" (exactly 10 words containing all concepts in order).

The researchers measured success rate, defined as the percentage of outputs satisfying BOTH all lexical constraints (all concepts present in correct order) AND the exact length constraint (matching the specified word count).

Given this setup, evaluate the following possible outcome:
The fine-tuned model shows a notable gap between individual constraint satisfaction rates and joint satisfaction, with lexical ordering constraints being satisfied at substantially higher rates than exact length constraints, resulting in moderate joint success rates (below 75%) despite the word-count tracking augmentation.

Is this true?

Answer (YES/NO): NO